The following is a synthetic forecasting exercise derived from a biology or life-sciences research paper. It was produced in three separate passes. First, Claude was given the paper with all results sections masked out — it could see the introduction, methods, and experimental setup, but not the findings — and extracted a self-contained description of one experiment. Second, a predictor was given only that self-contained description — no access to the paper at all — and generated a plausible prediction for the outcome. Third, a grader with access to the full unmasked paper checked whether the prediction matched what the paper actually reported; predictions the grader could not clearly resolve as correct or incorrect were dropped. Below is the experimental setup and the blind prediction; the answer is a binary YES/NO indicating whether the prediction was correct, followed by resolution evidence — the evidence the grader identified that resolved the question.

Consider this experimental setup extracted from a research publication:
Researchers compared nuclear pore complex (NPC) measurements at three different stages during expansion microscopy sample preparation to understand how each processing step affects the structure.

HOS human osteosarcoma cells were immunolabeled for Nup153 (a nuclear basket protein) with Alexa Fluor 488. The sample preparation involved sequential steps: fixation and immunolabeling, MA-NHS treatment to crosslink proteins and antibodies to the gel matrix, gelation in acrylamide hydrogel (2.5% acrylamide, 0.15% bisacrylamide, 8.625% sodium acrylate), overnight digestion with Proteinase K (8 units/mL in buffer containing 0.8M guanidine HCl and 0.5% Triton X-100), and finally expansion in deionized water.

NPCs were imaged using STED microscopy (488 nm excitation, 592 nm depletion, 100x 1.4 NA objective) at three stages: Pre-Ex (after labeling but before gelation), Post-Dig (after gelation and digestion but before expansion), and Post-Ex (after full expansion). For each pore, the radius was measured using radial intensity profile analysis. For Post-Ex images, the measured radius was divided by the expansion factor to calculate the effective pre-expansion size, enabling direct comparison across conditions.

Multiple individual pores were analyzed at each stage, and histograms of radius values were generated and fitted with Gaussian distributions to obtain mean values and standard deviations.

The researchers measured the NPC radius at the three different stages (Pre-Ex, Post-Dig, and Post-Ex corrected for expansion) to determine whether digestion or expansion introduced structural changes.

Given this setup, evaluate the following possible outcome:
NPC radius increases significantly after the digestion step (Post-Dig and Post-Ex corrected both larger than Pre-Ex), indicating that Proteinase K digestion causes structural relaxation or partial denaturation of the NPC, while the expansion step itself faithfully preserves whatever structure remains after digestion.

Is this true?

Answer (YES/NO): NO